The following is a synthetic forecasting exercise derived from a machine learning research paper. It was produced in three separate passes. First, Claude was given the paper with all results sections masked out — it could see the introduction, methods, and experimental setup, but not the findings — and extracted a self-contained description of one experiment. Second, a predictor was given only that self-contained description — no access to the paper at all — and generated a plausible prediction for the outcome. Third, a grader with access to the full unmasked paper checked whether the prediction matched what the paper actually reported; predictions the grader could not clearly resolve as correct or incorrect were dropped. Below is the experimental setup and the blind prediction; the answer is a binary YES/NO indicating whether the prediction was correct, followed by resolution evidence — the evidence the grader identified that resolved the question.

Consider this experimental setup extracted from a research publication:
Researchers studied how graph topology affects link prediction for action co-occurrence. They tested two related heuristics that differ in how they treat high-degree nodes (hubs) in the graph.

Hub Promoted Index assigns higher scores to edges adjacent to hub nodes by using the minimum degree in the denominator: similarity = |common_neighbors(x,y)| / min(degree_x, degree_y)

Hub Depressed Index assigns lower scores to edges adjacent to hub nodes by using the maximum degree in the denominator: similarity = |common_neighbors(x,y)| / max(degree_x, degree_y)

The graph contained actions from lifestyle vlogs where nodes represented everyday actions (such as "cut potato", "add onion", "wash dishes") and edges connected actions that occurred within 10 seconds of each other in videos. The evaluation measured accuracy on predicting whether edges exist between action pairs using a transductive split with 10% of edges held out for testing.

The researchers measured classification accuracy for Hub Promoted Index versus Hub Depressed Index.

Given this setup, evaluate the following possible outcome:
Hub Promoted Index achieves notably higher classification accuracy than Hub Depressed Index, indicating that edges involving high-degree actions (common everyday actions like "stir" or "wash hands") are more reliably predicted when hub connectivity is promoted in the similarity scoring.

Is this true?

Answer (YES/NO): YES